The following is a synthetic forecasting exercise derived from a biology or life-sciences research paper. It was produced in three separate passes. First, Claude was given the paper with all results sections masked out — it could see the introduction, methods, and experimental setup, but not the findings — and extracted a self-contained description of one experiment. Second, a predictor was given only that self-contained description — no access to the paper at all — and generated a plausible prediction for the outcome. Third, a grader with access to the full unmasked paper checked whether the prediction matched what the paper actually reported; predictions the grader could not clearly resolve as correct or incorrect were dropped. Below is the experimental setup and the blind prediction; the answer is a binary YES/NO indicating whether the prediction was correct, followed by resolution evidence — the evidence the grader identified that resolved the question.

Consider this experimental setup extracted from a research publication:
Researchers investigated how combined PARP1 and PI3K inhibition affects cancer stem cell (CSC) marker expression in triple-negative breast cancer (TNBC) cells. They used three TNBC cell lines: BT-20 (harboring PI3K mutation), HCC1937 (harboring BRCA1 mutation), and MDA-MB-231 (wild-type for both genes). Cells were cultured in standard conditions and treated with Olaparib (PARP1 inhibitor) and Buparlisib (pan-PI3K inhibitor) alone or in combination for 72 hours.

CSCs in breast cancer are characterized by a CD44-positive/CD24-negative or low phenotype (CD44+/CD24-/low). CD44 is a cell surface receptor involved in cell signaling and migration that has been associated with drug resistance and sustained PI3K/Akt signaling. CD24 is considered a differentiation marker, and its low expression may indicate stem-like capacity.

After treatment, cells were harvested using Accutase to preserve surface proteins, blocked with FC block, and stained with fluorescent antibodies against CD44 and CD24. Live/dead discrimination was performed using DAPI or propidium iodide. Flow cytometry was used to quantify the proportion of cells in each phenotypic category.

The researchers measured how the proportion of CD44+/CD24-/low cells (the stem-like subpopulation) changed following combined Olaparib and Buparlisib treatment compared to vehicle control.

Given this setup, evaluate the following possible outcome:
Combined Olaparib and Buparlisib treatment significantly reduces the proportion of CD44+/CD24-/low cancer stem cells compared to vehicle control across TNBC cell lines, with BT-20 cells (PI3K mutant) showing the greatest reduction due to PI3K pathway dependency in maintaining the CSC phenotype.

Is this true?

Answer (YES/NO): NO